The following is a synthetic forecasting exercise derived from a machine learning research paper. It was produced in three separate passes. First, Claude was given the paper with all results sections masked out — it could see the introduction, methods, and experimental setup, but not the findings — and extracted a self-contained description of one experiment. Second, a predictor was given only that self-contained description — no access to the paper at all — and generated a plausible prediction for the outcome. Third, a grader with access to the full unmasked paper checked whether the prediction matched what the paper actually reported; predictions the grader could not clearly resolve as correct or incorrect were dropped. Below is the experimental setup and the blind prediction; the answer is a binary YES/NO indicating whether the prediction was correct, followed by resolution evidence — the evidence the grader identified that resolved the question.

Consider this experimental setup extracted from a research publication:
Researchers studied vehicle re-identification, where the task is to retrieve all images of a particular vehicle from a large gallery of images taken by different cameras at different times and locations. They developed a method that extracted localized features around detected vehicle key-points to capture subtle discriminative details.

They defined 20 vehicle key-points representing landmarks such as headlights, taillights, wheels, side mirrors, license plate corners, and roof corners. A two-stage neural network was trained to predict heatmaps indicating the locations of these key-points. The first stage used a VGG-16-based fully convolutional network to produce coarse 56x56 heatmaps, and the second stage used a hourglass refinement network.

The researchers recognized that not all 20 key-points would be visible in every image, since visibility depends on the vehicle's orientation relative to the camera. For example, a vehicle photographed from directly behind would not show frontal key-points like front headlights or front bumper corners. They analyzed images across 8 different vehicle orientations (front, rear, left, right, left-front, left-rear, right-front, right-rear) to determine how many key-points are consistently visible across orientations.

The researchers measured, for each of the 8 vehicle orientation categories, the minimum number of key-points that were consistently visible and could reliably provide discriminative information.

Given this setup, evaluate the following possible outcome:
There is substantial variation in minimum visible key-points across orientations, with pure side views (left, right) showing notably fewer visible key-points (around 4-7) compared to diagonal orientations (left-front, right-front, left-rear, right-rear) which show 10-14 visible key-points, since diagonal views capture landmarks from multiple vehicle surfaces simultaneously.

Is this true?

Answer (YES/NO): NO